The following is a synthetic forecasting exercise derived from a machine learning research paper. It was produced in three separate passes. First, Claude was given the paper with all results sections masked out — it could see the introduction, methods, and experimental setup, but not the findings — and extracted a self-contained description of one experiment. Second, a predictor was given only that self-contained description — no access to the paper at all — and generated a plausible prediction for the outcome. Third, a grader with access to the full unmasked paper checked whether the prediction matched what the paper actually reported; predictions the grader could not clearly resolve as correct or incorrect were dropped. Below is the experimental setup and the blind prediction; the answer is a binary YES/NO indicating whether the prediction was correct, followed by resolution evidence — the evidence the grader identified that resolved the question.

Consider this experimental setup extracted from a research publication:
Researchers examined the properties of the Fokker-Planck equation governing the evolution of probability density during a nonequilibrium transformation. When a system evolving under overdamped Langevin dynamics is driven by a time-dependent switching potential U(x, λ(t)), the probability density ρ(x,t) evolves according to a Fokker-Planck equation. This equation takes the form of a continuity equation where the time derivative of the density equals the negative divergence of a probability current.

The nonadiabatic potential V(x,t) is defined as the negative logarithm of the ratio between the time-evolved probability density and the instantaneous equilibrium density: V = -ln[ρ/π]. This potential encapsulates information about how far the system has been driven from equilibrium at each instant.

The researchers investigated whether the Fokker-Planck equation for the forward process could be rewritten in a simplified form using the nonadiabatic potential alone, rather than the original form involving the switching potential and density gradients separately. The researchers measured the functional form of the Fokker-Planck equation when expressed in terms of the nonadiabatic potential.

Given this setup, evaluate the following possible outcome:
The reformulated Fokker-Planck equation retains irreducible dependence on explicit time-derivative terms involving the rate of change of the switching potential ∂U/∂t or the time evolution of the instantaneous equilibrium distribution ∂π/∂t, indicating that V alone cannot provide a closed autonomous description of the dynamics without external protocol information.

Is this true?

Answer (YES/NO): NO